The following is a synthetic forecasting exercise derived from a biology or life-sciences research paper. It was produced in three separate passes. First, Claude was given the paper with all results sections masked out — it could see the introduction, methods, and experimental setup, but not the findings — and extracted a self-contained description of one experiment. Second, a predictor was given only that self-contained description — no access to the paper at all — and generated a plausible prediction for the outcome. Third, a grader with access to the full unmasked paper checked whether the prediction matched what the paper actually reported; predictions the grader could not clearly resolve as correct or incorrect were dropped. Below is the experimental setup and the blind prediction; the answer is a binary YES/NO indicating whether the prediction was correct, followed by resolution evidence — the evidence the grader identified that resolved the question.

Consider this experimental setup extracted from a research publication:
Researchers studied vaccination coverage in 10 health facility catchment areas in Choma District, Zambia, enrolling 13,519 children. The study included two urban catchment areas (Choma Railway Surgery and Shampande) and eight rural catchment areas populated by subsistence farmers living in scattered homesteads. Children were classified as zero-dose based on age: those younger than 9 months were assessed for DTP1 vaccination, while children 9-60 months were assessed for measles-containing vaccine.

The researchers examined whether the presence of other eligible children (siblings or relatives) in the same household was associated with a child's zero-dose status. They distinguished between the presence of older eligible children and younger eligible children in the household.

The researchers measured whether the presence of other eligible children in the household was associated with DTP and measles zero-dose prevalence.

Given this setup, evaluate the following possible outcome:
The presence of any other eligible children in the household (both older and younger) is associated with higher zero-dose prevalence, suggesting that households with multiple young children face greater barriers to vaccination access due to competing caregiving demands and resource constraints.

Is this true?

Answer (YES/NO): NO